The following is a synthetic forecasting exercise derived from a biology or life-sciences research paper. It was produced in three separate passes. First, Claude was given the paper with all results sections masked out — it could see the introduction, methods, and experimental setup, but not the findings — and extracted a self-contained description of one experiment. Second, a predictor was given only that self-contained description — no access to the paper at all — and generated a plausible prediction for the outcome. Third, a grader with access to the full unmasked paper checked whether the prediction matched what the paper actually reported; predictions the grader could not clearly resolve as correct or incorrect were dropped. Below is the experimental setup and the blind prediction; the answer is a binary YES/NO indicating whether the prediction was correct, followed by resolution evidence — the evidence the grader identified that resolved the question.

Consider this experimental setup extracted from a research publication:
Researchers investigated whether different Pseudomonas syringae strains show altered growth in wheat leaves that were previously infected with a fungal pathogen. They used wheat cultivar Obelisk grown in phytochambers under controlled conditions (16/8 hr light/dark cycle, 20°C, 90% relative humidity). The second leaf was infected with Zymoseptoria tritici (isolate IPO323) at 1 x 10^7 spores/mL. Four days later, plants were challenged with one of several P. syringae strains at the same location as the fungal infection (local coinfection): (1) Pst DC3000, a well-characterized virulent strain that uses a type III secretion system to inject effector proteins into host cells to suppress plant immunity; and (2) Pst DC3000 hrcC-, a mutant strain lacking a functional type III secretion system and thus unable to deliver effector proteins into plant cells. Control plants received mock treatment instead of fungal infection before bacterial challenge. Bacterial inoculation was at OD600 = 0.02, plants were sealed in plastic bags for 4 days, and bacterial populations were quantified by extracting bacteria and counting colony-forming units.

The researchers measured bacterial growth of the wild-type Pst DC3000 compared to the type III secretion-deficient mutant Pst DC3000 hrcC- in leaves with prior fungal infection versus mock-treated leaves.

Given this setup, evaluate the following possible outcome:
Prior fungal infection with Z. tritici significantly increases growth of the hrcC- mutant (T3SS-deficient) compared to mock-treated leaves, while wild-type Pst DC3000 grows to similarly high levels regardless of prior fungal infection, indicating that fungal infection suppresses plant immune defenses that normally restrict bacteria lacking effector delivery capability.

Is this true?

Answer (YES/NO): NO